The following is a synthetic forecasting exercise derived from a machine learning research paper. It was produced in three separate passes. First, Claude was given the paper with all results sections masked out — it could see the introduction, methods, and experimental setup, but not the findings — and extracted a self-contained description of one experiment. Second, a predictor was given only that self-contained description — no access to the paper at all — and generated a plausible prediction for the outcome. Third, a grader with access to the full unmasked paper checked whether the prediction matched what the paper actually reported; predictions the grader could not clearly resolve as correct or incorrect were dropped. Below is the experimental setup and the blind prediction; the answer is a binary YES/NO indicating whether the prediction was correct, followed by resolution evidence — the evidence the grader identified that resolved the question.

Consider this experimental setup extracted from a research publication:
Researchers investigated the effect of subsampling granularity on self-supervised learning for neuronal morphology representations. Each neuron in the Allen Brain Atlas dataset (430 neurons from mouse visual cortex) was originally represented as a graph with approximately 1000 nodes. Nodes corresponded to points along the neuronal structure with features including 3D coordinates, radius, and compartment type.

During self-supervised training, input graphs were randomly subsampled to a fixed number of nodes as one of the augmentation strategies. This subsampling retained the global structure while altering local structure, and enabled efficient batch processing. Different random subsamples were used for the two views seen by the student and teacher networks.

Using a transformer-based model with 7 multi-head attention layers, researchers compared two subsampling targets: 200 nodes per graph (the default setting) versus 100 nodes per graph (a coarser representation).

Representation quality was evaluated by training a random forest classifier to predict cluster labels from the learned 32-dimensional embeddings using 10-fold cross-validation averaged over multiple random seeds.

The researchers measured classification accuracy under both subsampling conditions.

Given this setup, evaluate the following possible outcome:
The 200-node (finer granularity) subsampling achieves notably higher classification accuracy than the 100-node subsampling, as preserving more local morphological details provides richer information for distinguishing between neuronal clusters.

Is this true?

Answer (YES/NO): NO